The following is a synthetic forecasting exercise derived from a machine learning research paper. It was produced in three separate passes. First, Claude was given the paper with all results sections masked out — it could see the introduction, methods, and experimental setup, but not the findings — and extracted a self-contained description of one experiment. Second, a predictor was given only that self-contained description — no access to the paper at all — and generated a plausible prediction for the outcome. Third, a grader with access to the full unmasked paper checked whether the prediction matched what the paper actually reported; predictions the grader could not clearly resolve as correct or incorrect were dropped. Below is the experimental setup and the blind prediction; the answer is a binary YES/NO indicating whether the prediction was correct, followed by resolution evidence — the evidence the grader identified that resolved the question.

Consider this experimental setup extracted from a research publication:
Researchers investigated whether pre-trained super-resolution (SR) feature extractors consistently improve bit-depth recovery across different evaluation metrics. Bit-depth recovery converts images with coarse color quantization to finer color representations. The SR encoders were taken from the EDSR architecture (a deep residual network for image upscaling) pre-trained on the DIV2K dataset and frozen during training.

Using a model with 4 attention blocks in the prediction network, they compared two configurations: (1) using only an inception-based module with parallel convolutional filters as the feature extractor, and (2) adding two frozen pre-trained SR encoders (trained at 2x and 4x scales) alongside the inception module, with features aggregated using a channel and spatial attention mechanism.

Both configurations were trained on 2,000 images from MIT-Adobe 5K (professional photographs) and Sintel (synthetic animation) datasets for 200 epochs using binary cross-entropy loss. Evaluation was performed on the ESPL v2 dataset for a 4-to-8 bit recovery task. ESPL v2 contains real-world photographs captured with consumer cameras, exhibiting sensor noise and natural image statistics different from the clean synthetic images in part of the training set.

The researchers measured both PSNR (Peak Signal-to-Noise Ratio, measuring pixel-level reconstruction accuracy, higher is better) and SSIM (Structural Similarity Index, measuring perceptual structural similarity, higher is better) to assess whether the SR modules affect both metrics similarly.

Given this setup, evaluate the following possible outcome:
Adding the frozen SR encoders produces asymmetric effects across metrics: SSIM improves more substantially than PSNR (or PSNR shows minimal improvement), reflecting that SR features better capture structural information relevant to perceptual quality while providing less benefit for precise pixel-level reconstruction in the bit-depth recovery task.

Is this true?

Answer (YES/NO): NO